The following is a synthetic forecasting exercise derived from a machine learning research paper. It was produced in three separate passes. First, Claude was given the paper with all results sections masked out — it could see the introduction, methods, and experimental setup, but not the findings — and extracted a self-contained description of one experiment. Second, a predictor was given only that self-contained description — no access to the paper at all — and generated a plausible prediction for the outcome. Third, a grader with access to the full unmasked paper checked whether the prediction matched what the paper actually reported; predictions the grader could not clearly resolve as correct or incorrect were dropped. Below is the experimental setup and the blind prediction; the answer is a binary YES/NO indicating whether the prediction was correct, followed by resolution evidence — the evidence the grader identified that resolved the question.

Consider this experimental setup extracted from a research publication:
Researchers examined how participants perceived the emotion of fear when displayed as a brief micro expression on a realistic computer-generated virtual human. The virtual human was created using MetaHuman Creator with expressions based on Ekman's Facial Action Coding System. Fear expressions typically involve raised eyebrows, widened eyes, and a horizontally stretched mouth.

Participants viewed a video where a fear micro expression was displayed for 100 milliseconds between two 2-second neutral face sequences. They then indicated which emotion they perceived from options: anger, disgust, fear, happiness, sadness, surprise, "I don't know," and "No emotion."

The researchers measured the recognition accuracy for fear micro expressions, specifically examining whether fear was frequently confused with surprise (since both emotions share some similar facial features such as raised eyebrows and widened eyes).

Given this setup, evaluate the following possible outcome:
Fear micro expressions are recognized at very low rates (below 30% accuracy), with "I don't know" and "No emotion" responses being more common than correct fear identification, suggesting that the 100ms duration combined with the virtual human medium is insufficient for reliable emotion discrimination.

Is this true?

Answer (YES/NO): NO